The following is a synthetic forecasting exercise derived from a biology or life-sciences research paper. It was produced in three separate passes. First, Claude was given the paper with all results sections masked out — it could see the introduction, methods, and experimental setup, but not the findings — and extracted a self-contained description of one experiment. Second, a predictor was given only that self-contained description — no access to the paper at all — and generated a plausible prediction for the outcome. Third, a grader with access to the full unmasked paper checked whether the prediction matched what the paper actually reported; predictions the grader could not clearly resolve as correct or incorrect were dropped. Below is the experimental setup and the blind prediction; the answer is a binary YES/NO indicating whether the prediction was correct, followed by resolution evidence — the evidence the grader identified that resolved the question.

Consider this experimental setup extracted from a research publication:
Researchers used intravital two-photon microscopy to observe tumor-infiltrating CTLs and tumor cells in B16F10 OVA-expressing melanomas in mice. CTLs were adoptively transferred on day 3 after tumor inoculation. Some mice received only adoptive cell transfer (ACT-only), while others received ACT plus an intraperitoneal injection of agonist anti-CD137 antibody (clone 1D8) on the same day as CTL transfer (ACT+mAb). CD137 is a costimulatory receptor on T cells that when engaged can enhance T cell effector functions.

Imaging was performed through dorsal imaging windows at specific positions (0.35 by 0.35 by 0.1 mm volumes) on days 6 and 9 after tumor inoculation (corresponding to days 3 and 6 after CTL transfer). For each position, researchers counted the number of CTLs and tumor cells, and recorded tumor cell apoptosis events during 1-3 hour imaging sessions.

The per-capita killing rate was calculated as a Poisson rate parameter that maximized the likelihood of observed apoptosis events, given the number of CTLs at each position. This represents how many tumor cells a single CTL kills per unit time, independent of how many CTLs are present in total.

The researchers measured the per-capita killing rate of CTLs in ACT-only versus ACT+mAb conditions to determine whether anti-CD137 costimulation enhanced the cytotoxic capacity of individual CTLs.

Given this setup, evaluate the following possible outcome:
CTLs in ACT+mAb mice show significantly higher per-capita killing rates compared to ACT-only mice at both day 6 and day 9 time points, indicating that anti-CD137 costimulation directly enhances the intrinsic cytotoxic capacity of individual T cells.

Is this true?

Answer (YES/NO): NO